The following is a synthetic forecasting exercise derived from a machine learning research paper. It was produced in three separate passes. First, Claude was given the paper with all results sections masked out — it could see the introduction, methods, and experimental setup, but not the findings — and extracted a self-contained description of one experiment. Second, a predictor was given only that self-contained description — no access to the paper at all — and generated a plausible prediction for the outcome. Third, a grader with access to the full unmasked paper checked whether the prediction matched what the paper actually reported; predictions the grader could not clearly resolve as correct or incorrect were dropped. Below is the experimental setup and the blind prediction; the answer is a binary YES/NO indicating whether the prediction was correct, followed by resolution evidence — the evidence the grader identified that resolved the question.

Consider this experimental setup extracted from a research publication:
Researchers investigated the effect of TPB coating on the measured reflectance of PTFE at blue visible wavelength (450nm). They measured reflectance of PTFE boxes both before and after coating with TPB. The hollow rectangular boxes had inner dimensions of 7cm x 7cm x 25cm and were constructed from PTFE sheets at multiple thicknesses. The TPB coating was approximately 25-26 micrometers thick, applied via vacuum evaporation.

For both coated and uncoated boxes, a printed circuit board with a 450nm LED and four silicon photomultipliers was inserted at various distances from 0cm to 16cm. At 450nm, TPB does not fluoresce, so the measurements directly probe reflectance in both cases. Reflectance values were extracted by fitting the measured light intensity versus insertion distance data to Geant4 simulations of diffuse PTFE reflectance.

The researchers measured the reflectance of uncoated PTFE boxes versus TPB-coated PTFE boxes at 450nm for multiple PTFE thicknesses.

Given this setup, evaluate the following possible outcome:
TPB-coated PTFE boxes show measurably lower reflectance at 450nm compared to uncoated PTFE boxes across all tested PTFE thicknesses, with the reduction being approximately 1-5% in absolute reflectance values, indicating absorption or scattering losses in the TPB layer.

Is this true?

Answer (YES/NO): NO